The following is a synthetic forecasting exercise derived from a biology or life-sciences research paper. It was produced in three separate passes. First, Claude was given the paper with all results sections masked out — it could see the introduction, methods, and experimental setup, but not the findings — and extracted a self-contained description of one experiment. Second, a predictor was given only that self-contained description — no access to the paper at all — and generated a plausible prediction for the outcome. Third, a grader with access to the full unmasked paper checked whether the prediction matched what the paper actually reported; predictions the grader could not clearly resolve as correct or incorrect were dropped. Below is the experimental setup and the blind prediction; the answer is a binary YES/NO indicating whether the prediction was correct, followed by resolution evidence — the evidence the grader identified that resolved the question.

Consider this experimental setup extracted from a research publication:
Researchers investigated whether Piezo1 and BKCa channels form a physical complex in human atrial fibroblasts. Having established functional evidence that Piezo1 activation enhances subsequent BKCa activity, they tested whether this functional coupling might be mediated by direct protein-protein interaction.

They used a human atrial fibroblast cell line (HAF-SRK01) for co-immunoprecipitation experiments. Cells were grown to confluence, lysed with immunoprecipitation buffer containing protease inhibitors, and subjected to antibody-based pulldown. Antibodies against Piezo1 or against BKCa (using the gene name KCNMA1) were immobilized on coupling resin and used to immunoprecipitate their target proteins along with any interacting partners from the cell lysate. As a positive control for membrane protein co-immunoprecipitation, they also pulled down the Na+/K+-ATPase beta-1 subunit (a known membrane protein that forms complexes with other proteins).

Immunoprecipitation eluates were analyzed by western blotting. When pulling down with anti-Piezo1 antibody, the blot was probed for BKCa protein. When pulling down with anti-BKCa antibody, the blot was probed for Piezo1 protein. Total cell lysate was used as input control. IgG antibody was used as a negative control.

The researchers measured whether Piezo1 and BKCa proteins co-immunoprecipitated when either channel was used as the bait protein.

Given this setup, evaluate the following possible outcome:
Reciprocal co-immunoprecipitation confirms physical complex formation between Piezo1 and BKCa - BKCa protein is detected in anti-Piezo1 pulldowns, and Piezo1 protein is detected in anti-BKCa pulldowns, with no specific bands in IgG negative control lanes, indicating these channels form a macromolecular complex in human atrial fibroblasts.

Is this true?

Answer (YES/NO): NO